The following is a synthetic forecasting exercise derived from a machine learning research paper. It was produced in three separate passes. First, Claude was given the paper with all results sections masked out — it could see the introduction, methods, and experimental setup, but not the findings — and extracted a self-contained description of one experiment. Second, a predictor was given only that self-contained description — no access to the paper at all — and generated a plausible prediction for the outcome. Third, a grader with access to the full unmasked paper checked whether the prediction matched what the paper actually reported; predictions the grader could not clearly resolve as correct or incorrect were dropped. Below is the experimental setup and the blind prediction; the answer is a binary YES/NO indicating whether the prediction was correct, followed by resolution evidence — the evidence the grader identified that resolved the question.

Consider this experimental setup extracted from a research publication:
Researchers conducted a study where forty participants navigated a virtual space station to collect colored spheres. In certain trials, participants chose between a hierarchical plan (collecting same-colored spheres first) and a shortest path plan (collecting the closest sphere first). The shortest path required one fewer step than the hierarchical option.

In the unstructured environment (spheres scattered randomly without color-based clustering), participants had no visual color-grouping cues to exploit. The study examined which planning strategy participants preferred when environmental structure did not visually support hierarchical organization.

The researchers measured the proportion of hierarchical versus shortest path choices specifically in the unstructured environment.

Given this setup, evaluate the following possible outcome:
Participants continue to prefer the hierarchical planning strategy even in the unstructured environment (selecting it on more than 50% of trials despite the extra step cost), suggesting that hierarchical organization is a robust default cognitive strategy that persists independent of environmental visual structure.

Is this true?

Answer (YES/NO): NO